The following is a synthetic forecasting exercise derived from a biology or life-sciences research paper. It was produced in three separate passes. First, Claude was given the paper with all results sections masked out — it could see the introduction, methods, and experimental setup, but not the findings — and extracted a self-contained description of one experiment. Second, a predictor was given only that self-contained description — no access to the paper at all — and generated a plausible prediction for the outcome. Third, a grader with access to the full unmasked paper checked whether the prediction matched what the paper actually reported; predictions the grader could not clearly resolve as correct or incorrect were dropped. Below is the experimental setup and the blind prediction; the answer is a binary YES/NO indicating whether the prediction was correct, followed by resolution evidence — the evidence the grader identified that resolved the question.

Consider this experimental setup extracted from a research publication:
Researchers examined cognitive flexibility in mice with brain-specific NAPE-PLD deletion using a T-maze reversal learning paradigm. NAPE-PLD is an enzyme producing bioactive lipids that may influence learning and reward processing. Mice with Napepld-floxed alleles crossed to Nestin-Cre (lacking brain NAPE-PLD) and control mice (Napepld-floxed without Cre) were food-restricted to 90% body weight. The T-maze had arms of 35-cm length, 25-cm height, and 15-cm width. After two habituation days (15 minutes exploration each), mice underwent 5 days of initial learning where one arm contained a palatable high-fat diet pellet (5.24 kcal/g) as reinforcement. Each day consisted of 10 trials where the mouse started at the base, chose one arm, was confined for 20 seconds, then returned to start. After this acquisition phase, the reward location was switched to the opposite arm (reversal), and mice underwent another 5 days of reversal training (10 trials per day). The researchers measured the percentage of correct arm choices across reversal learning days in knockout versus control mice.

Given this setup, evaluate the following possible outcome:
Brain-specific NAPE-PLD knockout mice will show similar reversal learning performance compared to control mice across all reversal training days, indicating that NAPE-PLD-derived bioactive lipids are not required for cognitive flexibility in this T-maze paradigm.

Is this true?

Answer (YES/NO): NO